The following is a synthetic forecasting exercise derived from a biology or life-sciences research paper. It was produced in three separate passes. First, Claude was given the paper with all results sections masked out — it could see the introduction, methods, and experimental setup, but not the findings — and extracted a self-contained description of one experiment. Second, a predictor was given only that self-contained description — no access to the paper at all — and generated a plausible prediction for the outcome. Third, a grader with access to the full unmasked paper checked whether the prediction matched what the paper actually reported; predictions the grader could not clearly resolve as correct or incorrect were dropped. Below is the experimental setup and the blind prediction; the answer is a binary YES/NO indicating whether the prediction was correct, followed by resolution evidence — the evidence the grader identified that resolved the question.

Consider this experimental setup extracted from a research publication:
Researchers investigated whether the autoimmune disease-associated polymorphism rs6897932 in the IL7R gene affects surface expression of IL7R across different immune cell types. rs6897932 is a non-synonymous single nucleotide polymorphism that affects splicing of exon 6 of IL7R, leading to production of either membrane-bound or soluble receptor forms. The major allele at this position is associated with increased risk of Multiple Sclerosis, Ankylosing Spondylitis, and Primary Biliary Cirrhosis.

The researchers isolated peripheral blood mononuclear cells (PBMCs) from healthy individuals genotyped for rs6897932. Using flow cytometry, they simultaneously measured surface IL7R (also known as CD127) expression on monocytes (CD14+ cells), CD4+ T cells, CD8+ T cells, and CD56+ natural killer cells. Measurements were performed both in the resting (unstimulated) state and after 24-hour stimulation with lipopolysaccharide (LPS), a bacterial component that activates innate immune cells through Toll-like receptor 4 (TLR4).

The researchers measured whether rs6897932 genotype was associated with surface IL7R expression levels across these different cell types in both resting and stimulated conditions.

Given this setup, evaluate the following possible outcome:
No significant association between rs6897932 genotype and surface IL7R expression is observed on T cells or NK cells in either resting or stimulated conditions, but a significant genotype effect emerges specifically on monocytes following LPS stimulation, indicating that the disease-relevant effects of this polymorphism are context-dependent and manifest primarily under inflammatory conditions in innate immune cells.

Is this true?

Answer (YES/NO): YES